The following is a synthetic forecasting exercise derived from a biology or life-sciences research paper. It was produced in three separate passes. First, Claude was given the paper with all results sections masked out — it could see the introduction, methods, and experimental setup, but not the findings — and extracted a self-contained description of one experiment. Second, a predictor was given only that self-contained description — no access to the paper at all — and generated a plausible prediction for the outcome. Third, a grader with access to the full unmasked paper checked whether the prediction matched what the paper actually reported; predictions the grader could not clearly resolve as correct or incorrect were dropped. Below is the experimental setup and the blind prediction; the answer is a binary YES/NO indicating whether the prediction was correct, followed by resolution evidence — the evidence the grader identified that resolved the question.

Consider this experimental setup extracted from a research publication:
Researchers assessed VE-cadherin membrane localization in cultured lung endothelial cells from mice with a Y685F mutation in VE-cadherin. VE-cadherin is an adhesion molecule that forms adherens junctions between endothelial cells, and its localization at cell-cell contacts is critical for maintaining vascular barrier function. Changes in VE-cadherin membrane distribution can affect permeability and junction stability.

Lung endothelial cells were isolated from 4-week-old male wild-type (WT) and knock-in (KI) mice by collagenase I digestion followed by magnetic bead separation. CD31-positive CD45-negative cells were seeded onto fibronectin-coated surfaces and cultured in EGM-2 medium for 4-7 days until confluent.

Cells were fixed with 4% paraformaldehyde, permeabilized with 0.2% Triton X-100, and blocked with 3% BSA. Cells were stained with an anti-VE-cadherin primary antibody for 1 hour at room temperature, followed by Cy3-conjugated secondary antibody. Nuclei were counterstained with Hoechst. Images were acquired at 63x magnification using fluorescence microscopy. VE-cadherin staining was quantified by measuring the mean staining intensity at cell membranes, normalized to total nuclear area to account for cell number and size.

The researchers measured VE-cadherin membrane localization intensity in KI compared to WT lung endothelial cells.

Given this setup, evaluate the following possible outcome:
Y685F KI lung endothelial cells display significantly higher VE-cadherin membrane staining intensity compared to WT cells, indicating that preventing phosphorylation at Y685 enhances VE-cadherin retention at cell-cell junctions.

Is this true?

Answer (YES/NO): YES